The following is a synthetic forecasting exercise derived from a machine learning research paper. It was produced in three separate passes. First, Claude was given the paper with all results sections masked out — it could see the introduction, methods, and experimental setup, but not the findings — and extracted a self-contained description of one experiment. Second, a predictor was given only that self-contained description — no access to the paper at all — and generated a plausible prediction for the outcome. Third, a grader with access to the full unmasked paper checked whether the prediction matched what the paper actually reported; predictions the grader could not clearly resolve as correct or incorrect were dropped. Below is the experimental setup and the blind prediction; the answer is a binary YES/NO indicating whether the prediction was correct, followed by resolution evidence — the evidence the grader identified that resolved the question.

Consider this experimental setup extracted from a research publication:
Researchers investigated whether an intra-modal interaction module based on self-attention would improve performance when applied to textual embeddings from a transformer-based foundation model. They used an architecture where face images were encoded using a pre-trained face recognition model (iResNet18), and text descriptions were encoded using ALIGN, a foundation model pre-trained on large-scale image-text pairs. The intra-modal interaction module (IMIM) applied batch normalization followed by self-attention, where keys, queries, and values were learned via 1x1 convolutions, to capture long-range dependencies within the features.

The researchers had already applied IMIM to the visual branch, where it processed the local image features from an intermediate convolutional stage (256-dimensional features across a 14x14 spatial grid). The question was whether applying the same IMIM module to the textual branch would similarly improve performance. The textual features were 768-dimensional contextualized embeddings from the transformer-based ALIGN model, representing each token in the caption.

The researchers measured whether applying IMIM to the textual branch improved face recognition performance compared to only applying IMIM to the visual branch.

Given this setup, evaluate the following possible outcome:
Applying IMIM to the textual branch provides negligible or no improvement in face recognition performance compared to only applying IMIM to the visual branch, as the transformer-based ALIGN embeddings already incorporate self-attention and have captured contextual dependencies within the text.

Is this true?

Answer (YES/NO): YES